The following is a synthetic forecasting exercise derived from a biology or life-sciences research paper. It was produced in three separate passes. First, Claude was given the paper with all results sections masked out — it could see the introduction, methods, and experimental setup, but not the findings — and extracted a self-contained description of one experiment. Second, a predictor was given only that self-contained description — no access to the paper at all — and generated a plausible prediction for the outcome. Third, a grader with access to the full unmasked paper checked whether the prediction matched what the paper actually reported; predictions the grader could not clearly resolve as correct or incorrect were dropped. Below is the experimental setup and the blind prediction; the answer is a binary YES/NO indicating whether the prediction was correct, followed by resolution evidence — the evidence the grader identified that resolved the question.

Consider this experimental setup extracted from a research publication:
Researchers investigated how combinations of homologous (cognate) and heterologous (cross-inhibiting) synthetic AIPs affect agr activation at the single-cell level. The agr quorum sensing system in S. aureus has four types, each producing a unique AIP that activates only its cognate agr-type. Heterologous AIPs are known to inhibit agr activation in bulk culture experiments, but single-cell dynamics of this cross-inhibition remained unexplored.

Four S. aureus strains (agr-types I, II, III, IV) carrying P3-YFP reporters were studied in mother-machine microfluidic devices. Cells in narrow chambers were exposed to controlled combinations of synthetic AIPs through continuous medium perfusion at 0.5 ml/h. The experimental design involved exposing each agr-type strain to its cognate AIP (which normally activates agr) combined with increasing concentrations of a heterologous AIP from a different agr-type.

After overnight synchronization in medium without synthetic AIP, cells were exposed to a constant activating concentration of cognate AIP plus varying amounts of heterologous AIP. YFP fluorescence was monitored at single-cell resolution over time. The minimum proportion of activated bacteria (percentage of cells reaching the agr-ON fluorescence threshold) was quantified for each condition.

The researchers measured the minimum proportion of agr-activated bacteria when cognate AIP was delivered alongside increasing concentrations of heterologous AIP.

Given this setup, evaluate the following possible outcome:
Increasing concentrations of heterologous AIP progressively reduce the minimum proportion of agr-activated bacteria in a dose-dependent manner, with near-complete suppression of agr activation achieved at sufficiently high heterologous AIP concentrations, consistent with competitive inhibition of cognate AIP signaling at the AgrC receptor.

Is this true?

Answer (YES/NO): NO